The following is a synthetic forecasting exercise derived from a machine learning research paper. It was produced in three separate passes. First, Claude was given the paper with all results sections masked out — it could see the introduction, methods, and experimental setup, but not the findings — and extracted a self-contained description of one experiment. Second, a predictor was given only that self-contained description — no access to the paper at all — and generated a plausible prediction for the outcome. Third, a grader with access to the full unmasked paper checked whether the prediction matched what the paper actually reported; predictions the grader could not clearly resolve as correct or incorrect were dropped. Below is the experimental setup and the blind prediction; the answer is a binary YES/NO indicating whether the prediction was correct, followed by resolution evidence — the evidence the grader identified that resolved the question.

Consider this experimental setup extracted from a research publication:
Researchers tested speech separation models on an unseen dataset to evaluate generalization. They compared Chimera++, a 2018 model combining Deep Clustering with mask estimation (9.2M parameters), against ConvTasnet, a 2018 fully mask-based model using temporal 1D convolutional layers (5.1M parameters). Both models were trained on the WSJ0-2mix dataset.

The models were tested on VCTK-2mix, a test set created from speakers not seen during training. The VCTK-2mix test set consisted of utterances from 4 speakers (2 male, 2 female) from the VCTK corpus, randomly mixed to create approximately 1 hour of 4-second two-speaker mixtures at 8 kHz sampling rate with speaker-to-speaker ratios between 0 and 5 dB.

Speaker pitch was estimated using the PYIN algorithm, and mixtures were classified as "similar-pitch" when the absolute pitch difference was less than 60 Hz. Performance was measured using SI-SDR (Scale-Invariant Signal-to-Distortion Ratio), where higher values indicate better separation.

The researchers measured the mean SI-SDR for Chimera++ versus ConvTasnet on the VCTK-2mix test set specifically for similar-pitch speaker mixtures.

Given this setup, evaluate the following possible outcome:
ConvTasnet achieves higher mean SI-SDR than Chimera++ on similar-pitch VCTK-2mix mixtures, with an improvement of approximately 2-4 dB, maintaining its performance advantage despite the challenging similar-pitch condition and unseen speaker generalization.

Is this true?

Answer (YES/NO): NO